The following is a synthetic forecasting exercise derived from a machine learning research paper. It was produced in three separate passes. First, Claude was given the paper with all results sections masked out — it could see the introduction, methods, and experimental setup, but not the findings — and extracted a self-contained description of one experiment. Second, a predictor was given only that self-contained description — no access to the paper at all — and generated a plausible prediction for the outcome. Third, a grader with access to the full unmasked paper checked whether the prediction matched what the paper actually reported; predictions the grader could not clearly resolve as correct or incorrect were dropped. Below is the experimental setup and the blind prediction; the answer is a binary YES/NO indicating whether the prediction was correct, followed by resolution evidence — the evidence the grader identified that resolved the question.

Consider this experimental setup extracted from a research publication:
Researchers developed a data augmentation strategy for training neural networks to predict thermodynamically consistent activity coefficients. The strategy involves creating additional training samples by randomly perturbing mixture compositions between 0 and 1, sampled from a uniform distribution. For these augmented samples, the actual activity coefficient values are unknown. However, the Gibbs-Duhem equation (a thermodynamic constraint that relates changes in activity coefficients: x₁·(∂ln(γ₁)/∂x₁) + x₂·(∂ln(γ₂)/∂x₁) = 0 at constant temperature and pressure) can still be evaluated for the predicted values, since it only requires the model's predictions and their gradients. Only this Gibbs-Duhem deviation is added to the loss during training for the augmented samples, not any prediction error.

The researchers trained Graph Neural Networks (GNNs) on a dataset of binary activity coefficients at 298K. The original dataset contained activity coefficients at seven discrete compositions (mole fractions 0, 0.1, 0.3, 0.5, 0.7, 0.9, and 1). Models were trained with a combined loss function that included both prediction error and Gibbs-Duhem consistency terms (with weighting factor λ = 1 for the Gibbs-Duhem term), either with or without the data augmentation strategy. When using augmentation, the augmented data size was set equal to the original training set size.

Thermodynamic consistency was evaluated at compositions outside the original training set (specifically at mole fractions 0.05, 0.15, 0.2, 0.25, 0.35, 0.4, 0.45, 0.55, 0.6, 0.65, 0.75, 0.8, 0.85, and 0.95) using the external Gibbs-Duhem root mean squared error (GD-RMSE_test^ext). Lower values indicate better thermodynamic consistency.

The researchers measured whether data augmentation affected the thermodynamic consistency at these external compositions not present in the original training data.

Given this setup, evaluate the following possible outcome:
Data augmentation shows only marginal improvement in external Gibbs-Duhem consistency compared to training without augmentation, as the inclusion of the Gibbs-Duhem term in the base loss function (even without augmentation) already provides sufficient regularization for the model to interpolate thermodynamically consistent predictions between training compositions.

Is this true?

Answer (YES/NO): NO